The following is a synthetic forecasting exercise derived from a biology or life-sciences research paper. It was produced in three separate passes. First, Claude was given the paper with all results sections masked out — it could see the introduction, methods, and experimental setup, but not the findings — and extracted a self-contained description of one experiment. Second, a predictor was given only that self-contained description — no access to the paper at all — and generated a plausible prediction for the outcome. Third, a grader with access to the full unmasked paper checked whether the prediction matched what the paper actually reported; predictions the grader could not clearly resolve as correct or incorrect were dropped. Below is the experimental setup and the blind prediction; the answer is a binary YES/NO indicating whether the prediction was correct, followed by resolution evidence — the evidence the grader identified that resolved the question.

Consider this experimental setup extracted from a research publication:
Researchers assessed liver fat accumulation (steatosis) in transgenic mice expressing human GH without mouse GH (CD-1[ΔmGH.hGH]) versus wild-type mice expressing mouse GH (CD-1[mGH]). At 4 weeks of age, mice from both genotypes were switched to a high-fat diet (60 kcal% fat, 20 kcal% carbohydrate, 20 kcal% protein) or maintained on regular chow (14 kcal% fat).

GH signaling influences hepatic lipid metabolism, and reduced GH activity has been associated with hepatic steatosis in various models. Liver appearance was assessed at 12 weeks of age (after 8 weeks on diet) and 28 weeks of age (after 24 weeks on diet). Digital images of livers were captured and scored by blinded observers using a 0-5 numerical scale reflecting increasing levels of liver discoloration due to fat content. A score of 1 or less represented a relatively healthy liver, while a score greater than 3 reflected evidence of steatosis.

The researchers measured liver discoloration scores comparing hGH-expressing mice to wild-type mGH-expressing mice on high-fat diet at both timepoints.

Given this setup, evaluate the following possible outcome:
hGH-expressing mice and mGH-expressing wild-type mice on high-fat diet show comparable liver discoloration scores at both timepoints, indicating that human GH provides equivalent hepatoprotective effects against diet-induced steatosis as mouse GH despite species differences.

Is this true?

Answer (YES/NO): YES